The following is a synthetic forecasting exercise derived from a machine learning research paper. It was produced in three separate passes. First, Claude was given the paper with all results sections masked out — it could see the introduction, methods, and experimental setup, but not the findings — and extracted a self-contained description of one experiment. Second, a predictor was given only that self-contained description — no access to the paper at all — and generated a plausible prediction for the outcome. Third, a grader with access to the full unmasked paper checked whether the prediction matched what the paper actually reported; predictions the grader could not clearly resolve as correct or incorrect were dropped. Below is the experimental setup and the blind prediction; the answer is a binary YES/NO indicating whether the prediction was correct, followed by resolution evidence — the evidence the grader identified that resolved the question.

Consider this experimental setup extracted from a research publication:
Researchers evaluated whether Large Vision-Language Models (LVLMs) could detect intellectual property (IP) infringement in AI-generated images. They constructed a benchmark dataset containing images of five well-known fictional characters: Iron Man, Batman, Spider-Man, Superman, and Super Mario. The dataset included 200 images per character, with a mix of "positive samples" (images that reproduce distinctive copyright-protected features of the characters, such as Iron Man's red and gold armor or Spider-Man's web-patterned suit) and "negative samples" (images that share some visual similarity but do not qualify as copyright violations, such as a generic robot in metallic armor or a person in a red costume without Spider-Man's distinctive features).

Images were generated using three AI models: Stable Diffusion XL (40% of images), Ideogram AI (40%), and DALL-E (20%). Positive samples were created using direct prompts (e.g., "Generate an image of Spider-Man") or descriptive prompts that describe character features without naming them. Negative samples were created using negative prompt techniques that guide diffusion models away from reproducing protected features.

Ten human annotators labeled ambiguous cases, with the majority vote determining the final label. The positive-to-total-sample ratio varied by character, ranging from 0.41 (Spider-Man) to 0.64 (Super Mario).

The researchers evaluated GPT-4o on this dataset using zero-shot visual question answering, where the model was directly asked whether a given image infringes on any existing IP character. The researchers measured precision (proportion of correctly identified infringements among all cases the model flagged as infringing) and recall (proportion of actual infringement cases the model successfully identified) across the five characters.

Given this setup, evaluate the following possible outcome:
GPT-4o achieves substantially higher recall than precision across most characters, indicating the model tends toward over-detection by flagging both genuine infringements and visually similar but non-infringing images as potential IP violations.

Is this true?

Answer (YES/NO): YES